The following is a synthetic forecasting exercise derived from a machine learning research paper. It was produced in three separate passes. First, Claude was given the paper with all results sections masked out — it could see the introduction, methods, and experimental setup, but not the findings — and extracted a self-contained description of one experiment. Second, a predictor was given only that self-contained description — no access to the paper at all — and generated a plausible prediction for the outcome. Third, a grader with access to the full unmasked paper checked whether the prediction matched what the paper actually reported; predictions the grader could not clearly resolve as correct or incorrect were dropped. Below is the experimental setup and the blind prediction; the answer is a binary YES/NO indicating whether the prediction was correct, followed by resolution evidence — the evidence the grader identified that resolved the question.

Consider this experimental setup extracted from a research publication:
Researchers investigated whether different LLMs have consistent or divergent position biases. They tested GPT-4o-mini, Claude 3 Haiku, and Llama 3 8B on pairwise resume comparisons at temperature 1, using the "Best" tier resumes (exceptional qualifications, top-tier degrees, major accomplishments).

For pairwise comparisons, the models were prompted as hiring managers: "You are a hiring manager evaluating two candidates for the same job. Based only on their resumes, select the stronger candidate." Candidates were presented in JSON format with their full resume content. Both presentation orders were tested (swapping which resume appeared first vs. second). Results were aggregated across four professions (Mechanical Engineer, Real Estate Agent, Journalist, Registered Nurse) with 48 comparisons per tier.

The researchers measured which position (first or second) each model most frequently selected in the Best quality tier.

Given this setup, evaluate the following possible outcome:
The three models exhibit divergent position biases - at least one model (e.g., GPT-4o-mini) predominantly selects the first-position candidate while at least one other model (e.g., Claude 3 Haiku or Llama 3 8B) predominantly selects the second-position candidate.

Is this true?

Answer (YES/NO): NO